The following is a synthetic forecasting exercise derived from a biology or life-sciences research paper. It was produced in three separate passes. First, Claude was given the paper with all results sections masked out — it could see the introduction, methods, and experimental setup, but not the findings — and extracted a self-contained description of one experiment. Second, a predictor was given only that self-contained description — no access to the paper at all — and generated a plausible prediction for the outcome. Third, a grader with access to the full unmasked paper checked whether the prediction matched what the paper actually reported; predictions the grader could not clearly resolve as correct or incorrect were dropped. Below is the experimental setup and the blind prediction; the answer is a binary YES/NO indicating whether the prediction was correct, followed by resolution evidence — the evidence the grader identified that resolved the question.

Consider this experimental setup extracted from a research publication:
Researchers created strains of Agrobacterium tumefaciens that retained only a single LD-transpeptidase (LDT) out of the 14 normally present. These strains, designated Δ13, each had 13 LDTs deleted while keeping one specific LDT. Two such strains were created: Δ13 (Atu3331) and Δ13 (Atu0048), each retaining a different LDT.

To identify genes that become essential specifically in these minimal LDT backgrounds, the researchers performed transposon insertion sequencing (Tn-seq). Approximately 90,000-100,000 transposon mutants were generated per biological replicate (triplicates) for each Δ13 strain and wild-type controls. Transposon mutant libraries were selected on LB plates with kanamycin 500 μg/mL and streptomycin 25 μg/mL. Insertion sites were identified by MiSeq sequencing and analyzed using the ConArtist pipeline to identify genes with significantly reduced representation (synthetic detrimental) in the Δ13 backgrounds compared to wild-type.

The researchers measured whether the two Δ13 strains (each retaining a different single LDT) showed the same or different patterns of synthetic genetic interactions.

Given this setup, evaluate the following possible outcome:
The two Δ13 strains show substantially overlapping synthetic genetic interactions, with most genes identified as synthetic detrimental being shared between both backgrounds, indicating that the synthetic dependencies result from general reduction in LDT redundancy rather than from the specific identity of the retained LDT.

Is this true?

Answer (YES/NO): NO